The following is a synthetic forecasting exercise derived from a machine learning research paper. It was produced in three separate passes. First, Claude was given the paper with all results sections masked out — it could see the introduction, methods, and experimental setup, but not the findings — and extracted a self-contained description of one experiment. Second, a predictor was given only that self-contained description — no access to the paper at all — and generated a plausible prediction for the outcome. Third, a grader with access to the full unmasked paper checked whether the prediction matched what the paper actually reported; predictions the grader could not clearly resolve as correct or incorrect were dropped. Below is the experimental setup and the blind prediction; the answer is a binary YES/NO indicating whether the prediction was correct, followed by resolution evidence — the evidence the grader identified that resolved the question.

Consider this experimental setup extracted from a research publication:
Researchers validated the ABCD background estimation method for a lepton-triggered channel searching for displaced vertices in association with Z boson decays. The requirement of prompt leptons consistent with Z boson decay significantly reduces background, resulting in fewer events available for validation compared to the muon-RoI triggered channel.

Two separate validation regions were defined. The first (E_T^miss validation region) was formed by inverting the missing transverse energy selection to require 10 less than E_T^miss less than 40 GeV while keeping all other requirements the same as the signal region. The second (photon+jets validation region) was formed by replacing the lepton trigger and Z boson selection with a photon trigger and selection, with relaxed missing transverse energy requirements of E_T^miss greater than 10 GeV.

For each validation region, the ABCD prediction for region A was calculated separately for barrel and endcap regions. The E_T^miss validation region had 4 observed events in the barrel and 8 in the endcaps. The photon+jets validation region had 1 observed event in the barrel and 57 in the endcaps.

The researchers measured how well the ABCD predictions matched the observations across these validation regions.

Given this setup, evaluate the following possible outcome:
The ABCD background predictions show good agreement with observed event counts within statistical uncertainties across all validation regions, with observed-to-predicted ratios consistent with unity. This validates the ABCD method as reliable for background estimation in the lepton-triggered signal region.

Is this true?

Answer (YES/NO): YES